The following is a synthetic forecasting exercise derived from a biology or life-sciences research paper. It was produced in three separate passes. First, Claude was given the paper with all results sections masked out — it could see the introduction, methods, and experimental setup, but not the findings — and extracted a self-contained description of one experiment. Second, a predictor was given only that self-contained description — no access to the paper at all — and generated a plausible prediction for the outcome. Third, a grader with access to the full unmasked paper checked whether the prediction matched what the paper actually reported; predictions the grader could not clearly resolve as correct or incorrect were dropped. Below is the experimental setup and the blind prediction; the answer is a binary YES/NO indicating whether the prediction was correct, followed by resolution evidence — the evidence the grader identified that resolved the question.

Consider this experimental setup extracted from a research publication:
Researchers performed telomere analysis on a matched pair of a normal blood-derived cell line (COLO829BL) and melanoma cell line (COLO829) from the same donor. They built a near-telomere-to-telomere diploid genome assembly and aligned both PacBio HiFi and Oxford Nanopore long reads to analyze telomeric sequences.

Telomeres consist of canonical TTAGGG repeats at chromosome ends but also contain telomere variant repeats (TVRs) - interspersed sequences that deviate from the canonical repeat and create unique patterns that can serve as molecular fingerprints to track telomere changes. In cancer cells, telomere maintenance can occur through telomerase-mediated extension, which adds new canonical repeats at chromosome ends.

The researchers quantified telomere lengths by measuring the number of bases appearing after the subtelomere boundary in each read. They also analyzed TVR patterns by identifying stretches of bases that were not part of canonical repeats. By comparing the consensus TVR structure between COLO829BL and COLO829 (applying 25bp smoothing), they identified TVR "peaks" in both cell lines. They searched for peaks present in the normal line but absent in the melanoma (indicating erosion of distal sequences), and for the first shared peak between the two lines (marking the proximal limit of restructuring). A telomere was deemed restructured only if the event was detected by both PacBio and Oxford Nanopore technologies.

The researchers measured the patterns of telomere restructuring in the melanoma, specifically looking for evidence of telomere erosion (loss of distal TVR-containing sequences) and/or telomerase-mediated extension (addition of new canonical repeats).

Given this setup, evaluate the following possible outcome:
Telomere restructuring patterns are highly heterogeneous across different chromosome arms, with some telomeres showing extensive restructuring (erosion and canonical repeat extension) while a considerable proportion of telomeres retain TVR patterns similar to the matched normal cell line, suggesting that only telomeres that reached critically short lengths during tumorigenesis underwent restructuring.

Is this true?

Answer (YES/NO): YES